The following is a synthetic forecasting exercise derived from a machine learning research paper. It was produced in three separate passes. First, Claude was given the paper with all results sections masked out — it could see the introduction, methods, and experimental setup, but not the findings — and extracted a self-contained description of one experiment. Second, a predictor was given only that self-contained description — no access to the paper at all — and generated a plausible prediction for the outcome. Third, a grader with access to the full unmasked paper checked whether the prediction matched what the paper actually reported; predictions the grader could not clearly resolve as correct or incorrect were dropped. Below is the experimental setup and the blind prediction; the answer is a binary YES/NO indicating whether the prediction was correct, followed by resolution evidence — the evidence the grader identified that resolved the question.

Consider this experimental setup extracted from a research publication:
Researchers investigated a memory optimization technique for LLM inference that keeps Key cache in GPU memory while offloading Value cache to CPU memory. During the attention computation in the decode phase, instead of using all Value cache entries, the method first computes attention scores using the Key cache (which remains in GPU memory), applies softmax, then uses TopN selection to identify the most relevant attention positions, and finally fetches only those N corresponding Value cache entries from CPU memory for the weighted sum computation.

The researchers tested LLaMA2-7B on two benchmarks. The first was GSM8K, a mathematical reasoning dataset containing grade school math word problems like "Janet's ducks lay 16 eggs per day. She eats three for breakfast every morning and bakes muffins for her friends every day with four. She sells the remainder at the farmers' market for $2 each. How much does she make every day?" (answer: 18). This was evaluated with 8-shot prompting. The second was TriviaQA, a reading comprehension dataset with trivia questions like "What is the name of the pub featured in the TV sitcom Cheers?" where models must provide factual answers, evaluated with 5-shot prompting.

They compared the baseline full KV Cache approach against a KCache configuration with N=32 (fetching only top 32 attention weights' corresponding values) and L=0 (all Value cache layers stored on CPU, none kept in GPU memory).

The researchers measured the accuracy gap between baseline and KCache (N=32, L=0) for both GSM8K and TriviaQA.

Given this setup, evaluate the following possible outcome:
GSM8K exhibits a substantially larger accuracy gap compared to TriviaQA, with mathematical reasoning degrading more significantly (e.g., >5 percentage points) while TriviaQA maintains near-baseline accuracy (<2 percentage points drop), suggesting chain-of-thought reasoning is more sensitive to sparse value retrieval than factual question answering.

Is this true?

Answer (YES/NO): YES